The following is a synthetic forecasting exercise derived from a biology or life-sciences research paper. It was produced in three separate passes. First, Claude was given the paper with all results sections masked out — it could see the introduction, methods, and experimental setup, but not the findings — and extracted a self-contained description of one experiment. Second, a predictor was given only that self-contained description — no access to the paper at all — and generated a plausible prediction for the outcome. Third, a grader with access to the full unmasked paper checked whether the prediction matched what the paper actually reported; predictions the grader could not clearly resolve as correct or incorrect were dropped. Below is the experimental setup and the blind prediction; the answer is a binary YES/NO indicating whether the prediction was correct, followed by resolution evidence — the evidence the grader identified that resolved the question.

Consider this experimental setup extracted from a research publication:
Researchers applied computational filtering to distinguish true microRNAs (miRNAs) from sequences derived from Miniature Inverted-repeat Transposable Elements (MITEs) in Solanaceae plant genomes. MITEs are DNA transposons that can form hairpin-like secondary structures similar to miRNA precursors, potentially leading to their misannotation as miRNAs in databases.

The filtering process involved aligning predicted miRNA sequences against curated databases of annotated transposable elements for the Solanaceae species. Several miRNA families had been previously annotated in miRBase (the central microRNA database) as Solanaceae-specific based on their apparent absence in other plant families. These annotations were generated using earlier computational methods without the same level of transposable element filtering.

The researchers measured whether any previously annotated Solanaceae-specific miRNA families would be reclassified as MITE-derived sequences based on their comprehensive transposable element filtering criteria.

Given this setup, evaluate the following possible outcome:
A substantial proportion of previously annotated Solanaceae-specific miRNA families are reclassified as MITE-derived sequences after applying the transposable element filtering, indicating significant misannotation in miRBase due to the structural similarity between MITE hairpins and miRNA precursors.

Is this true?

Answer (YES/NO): NO